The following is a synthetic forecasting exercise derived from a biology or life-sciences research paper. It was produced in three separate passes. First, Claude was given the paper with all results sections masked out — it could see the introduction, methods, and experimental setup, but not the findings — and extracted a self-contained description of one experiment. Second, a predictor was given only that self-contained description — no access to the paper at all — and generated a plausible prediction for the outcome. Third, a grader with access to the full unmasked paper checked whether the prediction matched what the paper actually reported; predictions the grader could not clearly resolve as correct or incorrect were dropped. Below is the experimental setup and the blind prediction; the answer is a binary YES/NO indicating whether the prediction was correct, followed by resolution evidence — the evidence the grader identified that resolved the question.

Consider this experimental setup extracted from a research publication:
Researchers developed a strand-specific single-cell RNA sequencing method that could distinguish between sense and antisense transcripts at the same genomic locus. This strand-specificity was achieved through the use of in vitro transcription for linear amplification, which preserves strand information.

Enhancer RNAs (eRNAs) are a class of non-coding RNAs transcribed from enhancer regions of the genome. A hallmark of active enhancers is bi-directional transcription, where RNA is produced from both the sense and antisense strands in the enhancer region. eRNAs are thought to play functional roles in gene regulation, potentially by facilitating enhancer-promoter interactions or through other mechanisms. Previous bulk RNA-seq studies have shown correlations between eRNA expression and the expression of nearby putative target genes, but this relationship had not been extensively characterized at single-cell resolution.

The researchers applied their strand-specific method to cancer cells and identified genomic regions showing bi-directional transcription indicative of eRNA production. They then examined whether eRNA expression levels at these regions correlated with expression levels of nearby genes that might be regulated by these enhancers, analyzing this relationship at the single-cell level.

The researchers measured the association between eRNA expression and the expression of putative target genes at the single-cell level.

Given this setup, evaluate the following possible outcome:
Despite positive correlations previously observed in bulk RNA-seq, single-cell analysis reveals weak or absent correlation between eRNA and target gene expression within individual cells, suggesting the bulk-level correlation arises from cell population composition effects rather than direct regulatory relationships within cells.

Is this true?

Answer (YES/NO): NO